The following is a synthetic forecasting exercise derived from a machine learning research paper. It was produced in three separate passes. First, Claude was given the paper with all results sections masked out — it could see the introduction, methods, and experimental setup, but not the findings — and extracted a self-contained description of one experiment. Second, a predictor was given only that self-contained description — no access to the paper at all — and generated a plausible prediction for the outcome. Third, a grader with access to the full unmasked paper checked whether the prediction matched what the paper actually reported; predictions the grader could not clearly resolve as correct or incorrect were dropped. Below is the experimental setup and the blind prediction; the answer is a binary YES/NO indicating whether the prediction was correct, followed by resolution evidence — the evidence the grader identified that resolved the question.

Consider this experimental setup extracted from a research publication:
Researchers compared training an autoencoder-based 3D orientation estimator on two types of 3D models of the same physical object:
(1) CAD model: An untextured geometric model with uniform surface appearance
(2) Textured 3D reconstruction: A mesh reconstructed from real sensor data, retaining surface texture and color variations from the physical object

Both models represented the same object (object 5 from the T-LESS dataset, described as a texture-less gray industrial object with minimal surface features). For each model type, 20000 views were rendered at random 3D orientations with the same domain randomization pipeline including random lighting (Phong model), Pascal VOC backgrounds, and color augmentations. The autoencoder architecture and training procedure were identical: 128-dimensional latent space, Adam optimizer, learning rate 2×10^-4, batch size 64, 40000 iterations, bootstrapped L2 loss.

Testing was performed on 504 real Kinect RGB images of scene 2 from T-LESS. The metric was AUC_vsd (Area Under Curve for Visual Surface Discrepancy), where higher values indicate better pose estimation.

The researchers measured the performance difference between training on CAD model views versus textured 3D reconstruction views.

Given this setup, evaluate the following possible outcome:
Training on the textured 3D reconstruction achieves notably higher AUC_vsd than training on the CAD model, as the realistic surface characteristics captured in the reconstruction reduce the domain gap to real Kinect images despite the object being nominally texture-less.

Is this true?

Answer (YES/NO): NO